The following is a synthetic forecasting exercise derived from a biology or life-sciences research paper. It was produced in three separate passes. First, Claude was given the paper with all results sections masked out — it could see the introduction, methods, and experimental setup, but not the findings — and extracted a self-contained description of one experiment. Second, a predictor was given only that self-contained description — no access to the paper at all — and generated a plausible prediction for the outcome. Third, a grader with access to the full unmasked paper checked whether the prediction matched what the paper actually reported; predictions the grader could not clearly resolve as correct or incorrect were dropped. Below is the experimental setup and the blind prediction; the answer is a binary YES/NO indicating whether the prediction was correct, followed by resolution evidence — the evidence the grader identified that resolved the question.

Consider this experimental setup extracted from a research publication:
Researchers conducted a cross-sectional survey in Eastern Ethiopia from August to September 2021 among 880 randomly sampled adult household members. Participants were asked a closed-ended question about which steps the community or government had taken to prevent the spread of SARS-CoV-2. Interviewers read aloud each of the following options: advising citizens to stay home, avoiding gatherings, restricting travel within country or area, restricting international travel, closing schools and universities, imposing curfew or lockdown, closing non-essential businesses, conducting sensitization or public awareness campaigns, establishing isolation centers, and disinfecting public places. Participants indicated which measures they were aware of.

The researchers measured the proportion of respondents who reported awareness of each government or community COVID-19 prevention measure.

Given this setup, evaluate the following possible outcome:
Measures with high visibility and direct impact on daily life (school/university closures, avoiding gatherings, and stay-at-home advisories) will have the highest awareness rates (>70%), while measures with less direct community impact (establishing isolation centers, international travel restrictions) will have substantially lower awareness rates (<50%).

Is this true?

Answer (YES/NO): NO